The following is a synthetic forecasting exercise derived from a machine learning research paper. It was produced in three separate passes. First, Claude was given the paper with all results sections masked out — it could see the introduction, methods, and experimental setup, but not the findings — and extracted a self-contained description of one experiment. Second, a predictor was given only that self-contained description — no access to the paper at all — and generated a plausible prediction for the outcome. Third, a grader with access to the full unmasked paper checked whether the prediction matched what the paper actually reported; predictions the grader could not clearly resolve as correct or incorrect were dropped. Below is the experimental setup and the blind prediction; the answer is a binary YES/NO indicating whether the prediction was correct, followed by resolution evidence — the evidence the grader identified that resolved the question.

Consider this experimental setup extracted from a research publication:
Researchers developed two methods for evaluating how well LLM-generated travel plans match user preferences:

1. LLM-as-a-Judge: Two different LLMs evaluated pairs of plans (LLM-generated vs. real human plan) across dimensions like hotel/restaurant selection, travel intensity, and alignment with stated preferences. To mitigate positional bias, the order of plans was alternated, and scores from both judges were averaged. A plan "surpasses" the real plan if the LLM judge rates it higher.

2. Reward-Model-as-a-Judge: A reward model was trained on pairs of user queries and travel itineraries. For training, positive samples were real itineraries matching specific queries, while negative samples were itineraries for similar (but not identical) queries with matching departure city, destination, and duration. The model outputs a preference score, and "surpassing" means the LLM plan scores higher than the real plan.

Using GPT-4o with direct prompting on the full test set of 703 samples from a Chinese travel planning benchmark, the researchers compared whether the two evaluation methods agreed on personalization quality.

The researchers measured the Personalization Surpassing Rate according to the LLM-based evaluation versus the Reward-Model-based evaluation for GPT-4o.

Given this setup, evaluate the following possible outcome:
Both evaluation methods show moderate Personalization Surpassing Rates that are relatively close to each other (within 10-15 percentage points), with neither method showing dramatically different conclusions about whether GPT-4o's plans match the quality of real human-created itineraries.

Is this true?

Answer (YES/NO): YES